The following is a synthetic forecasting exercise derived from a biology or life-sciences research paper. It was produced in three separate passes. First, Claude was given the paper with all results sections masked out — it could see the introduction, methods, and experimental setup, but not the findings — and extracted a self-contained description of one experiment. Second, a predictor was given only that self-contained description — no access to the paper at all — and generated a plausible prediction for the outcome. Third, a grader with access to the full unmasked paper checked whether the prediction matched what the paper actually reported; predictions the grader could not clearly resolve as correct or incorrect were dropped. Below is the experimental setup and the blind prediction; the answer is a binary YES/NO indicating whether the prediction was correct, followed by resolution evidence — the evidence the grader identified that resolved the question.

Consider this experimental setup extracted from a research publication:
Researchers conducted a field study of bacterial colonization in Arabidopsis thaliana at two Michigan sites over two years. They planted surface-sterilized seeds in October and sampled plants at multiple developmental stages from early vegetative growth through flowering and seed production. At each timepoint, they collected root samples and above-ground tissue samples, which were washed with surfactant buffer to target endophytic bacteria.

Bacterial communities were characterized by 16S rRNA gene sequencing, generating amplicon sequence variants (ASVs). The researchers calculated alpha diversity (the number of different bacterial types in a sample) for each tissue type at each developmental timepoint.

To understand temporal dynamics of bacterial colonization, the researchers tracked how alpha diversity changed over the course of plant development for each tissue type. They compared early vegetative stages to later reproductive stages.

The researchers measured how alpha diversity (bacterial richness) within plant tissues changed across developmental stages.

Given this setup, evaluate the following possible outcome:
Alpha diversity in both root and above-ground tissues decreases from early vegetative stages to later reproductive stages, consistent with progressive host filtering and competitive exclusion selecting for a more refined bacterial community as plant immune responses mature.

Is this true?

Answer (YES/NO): NO